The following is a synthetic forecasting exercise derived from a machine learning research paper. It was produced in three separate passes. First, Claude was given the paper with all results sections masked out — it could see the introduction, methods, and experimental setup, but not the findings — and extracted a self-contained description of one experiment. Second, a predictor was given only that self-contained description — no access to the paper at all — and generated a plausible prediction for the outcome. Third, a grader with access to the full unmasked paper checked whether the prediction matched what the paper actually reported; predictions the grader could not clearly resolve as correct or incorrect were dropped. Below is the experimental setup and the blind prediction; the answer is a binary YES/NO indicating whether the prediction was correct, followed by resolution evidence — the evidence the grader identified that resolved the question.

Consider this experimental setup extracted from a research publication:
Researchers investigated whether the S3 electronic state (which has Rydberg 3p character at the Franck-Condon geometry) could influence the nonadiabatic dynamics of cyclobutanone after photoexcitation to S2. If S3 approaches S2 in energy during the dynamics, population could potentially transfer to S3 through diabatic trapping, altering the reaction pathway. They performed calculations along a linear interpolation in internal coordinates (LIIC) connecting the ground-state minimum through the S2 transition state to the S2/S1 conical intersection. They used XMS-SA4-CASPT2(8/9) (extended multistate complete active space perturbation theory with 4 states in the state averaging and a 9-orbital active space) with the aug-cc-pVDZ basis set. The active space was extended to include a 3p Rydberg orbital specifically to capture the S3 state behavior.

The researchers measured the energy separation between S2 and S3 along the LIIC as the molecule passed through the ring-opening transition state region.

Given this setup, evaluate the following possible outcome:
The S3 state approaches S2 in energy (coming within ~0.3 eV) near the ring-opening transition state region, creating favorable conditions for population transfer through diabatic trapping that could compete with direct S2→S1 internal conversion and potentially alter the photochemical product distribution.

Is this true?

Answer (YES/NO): NO